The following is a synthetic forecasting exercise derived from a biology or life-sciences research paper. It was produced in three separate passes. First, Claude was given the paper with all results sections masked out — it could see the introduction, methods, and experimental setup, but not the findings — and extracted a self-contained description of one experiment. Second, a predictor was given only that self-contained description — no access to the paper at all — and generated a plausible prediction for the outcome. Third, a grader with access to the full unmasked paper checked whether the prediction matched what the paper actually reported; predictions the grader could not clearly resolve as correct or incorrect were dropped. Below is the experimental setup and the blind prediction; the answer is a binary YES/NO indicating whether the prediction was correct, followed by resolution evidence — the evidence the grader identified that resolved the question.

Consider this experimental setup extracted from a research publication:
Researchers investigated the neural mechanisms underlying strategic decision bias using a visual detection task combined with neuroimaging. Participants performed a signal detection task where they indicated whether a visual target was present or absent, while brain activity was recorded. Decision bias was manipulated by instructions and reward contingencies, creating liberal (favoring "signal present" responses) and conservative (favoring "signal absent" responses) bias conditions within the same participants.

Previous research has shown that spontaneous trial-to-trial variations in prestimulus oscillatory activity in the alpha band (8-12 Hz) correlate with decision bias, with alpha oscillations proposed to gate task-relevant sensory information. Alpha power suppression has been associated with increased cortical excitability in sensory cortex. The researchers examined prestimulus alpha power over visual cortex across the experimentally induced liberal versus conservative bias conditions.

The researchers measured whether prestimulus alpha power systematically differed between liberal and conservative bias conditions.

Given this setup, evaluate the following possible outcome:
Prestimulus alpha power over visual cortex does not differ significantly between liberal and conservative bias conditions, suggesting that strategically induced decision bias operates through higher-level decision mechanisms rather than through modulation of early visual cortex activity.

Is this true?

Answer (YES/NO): NO